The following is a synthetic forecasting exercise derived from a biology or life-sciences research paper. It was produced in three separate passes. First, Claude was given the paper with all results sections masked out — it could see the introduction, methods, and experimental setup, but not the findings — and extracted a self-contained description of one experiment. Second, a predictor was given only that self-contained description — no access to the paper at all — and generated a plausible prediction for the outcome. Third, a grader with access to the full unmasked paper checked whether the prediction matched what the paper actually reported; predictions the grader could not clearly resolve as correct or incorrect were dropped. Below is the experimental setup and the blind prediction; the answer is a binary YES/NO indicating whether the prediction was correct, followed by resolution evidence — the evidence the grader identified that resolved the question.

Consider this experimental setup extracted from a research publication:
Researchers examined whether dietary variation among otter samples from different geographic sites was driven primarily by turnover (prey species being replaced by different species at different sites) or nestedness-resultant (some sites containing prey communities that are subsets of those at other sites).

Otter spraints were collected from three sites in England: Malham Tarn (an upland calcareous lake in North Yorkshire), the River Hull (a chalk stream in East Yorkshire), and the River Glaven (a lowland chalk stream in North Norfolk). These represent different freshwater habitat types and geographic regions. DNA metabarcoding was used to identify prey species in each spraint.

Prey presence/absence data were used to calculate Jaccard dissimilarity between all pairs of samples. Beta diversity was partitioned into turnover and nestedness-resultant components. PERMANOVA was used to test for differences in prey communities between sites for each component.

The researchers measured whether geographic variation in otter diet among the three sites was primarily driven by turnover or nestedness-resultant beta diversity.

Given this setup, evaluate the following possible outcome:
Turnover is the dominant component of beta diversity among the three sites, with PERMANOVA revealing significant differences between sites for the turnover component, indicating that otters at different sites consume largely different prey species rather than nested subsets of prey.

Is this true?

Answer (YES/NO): YES